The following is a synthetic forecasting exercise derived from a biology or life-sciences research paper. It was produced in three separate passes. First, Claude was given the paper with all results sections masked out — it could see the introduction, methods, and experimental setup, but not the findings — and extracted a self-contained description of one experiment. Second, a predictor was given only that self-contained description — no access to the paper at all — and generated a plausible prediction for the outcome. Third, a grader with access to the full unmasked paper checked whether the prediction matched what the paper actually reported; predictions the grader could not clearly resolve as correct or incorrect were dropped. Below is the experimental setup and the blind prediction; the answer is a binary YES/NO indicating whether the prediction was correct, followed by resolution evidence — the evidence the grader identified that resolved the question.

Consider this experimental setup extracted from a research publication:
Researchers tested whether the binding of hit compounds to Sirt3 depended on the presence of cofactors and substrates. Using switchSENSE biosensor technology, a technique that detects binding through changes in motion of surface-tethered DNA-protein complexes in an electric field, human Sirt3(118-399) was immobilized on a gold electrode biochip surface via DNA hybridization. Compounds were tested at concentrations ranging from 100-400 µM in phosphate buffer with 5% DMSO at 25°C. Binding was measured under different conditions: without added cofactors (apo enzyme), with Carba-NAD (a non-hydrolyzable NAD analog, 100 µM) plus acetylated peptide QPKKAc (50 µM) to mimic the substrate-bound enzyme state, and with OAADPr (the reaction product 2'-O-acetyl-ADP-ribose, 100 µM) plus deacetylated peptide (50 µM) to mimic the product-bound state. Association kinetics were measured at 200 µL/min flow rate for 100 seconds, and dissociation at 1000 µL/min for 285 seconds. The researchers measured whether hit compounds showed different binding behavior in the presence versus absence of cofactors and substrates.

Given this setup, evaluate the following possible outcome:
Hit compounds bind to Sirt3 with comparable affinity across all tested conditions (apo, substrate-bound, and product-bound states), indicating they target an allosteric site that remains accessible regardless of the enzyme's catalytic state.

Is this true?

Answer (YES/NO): YES